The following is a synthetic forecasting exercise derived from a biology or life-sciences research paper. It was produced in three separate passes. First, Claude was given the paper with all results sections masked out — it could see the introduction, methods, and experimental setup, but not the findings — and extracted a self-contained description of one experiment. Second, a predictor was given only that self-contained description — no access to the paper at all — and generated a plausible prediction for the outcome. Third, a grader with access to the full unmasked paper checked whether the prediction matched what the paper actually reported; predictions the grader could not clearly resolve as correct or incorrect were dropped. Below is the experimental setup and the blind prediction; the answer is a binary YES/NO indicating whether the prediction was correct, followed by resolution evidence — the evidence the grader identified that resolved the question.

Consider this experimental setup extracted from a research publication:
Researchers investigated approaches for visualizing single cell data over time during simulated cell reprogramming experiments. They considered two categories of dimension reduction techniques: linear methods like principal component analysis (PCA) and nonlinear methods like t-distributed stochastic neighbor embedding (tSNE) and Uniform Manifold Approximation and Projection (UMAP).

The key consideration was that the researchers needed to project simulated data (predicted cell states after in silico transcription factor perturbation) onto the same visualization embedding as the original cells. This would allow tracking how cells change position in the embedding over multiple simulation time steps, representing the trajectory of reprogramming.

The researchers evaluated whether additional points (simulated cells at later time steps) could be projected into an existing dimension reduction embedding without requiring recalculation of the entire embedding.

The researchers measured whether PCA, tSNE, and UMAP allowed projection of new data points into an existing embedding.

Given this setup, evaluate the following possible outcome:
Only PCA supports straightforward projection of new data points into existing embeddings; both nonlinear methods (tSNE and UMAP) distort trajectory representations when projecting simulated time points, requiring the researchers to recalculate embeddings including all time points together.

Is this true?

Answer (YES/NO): NO